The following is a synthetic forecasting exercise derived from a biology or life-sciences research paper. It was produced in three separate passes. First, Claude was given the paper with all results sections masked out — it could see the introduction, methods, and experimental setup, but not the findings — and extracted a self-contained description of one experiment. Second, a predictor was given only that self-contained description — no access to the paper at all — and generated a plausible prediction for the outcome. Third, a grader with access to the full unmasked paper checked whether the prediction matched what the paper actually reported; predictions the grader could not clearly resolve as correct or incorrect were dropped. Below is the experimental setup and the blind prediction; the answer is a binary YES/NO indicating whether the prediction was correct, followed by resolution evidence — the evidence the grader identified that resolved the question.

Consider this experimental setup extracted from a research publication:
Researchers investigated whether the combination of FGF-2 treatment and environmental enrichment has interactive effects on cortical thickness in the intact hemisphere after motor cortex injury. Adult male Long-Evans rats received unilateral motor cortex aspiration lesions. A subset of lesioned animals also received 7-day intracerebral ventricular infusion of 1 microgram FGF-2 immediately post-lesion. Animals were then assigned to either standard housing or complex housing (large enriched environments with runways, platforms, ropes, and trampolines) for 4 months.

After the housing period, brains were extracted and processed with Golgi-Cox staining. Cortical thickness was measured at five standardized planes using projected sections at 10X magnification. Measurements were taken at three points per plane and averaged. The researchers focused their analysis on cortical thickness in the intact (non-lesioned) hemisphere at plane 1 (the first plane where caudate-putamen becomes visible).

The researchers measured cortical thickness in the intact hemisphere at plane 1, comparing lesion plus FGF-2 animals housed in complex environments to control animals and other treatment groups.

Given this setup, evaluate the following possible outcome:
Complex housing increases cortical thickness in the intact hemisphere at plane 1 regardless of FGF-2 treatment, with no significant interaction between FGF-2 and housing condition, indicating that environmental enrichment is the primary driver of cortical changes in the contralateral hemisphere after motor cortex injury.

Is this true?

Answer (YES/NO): NO